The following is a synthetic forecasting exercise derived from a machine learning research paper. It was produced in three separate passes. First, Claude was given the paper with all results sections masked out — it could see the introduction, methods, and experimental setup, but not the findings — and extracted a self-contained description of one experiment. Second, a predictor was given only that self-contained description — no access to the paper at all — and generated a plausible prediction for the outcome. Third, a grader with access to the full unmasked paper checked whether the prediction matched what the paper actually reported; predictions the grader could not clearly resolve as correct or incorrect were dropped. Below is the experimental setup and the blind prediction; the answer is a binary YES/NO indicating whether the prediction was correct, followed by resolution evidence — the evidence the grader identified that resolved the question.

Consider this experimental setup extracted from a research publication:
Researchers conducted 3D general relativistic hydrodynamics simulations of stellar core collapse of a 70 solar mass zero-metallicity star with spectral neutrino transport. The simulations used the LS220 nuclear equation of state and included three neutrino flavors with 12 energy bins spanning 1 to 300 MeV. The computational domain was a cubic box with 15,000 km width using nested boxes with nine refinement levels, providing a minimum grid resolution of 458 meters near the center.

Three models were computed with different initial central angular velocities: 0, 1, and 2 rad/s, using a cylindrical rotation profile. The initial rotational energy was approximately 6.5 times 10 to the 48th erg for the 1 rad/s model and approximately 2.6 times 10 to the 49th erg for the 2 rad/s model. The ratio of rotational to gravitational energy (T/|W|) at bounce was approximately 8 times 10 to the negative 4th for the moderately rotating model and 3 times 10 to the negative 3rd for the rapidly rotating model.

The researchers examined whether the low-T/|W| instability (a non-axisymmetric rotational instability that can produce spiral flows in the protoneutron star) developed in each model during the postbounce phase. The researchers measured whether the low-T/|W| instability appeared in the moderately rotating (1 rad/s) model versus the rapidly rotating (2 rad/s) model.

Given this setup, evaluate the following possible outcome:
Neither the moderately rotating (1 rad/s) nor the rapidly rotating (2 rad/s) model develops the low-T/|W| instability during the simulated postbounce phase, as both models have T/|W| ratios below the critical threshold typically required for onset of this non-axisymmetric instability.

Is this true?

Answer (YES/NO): NO